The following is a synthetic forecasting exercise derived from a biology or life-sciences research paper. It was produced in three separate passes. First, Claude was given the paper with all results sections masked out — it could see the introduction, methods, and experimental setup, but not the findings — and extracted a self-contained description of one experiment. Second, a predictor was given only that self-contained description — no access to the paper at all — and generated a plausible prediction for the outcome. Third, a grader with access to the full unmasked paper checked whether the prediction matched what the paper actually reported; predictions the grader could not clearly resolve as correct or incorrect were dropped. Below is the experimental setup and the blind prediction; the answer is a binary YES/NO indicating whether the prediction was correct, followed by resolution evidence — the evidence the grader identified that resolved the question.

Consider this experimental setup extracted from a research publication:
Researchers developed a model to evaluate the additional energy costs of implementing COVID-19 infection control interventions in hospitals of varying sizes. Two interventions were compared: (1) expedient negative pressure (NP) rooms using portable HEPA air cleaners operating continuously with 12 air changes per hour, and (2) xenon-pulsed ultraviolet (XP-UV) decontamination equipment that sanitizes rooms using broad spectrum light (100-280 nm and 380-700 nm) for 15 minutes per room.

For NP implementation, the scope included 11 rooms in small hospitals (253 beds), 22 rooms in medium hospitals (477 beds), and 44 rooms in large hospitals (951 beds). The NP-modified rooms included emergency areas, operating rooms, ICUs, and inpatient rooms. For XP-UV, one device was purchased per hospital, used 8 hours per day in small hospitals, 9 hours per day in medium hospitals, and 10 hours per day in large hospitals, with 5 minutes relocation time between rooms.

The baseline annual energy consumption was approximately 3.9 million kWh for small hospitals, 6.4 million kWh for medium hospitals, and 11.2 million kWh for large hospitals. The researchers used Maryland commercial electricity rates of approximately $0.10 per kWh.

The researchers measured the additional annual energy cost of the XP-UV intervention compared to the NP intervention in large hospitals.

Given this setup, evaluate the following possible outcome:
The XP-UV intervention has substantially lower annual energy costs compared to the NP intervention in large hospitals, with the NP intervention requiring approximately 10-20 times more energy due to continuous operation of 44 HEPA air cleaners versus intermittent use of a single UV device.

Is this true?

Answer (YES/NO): NO